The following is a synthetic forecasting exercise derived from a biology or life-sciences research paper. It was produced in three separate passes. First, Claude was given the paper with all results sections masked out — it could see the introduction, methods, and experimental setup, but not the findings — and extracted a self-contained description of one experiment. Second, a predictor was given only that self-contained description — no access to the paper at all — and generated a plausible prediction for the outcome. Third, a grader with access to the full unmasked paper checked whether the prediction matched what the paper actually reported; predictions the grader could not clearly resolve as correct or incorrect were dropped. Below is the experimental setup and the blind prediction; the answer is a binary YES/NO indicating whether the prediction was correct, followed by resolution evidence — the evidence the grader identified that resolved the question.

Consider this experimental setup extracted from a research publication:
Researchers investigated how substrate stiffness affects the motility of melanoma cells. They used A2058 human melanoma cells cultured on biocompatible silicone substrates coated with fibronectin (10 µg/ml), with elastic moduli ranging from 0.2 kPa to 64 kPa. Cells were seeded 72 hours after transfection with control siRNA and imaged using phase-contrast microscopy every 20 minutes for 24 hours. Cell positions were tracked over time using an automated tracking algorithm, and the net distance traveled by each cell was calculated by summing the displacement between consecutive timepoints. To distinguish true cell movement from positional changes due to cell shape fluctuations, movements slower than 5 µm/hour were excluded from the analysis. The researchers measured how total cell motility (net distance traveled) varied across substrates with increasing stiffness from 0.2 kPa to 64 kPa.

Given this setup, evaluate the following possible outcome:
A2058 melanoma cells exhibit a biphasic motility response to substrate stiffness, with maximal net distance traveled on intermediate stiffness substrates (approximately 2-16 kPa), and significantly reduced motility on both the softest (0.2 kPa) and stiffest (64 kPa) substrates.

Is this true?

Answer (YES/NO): NO